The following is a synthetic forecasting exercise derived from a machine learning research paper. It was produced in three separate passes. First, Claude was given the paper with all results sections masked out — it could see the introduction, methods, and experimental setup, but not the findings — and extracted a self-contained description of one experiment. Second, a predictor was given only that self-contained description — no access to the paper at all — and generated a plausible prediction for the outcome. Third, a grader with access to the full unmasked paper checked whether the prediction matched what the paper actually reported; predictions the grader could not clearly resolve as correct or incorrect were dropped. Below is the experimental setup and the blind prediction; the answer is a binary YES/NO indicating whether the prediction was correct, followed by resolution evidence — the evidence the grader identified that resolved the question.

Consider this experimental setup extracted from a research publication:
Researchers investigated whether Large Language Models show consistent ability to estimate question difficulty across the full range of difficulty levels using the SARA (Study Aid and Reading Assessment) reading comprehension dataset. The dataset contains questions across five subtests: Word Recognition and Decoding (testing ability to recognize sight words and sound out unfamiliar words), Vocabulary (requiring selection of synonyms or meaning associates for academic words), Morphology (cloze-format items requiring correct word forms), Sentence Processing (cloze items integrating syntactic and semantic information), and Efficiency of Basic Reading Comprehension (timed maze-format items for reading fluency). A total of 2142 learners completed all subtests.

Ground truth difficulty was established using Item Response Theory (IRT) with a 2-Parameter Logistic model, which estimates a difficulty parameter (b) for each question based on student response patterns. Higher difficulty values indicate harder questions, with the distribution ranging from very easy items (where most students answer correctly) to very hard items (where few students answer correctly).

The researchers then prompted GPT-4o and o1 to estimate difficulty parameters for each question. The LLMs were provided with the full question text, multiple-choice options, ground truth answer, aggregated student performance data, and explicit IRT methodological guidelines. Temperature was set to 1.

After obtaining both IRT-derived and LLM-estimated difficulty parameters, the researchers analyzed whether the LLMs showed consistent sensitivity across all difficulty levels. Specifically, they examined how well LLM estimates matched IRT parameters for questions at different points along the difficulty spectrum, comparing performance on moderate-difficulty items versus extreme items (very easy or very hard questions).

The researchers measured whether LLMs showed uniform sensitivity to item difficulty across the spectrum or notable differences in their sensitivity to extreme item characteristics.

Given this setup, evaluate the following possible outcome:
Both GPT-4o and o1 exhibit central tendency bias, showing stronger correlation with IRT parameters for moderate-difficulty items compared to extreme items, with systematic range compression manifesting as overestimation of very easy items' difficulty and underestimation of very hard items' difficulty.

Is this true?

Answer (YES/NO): YES